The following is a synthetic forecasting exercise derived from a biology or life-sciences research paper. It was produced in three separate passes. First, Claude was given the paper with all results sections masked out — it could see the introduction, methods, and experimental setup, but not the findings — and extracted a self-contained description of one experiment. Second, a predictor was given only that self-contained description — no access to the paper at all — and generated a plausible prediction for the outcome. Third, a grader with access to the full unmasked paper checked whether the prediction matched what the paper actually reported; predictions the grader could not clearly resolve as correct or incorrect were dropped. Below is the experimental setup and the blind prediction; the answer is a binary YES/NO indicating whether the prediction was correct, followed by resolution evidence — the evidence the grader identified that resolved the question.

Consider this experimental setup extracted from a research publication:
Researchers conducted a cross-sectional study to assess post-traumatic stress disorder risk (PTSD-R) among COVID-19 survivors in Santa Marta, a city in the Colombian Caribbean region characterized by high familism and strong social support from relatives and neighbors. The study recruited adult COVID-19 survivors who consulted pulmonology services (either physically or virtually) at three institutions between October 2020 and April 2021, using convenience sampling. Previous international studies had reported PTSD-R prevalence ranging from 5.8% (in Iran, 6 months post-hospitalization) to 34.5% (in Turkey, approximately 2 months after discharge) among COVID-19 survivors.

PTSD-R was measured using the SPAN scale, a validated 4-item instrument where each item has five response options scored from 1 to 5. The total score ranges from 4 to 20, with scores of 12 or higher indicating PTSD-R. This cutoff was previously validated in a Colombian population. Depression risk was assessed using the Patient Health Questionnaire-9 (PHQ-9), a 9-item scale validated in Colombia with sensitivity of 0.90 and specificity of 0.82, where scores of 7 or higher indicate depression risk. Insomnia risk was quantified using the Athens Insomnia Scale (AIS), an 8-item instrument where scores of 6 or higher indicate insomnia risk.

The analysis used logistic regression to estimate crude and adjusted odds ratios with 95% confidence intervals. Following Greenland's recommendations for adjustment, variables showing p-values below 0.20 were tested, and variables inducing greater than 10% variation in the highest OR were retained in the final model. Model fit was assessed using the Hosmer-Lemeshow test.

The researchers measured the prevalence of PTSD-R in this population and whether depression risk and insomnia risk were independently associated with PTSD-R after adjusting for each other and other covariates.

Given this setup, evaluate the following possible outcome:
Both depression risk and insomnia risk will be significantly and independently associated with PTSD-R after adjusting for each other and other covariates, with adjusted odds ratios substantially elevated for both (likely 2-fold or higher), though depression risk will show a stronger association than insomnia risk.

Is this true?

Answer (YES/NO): YES